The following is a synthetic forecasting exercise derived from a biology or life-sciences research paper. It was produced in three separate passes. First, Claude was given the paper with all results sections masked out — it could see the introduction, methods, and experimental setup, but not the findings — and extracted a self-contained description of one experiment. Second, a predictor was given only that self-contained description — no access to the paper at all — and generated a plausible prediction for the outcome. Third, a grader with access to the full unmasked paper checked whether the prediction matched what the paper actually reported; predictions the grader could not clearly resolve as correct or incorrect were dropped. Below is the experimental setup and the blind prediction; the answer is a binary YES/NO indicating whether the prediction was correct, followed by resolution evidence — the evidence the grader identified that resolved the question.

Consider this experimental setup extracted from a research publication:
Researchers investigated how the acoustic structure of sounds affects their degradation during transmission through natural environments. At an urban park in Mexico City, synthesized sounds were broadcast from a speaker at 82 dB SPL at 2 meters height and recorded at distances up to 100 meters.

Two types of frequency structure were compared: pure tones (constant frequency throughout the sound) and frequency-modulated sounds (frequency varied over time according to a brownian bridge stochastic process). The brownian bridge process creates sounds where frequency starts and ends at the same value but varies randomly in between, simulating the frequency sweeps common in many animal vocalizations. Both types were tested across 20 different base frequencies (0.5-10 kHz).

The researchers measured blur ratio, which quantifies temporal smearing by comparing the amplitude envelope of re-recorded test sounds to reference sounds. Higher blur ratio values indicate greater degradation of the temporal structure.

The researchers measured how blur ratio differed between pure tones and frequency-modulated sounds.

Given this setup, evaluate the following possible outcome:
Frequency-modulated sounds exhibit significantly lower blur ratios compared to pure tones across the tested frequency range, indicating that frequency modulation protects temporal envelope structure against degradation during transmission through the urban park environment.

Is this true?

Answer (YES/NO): NO